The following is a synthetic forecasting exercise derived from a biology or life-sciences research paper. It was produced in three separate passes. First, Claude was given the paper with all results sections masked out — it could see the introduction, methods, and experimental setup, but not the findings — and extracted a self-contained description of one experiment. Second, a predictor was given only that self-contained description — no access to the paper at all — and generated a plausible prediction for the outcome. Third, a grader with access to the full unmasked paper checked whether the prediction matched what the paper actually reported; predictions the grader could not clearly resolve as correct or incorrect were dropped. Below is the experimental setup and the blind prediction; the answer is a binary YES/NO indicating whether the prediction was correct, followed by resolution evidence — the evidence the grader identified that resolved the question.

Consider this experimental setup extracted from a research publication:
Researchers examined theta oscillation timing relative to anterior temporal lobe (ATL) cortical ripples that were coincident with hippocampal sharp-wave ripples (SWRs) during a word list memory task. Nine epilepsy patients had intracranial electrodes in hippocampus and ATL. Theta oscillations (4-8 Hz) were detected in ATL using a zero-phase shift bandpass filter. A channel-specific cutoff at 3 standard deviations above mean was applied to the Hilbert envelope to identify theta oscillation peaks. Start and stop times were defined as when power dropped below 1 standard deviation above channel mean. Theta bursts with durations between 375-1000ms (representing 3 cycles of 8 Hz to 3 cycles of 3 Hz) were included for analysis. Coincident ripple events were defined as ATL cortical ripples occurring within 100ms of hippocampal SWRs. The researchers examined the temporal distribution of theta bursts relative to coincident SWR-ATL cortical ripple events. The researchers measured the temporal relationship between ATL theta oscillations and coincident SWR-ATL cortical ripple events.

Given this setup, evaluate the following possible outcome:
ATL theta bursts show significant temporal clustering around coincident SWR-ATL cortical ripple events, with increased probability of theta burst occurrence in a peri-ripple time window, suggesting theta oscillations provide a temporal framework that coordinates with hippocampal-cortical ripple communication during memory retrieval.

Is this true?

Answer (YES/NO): NO